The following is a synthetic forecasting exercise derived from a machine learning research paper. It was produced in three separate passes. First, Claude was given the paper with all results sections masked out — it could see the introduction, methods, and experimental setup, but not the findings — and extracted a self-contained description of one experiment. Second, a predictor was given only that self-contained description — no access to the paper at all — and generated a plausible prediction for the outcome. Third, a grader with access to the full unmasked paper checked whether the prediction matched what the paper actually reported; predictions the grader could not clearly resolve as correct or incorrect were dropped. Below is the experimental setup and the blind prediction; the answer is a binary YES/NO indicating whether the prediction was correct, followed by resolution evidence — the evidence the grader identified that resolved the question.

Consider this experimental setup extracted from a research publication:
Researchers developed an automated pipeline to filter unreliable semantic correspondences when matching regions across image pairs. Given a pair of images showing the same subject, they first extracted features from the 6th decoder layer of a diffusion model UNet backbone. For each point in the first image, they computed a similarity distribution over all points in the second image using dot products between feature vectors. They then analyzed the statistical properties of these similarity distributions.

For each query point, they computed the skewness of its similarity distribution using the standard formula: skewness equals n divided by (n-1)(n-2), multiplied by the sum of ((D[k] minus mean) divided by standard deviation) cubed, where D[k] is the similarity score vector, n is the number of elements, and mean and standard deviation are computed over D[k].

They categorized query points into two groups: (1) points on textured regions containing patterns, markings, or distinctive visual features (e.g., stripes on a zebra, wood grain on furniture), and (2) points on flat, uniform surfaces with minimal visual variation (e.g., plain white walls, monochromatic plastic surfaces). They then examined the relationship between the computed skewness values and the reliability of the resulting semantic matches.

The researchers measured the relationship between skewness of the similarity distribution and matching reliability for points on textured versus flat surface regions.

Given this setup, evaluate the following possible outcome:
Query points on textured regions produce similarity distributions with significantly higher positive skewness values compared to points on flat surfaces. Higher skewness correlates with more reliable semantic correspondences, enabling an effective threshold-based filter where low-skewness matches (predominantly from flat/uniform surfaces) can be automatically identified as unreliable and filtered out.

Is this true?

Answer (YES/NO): YES